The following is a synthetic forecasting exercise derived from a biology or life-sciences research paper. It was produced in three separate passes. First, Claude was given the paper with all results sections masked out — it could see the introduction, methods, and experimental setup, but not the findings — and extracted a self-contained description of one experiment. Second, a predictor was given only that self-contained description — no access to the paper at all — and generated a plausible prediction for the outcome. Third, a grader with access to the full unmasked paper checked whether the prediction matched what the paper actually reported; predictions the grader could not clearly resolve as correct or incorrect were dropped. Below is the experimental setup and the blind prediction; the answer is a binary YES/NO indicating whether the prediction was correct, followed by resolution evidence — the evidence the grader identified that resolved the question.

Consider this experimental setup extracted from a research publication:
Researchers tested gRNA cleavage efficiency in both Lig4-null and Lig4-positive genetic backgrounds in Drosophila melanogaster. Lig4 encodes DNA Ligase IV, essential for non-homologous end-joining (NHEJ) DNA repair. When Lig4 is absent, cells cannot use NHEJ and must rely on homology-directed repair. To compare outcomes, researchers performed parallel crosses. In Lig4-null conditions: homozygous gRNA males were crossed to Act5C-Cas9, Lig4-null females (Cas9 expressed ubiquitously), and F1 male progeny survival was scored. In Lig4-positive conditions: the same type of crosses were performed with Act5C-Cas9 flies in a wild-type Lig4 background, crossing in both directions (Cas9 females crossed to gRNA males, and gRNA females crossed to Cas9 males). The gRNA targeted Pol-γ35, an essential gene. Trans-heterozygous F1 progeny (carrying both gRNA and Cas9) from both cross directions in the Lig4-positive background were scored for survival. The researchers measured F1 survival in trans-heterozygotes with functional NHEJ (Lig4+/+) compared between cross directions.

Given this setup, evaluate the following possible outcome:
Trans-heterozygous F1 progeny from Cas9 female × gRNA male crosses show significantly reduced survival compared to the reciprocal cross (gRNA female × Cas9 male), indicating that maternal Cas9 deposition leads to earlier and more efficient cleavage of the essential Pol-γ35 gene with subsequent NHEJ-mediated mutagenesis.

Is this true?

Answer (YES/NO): NO